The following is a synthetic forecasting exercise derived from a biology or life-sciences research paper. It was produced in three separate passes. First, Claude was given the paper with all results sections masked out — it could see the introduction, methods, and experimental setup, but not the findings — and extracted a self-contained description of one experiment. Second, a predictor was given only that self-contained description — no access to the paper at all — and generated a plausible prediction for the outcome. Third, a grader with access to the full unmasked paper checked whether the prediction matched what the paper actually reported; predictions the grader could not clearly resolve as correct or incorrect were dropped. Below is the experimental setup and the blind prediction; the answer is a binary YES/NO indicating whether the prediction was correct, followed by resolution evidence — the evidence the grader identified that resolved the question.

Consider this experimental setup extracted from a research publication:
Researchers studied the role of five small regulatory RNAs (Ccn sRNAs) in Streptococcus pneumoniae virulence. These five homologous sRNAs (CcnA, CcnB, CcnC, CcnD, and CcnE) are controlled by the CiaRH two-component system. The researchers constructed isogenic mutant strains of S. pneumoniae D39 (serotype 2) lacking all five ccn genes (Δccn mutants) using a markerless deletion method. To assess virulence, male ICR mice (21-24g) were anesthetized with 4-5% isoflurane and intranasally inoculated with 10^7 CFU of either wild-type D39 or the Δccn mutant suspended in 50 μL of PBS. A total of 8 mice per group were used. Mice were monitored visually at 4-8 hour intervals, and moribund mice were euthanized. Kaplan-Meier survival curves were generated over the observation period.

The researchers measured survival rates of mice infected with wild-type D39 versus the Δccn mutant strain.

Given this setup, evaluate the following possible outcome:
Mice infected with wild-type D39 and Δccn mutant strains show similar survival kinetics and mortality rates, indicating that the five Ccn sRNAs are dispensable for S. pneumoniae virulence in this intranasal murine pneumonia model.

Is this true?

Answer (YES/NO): NO